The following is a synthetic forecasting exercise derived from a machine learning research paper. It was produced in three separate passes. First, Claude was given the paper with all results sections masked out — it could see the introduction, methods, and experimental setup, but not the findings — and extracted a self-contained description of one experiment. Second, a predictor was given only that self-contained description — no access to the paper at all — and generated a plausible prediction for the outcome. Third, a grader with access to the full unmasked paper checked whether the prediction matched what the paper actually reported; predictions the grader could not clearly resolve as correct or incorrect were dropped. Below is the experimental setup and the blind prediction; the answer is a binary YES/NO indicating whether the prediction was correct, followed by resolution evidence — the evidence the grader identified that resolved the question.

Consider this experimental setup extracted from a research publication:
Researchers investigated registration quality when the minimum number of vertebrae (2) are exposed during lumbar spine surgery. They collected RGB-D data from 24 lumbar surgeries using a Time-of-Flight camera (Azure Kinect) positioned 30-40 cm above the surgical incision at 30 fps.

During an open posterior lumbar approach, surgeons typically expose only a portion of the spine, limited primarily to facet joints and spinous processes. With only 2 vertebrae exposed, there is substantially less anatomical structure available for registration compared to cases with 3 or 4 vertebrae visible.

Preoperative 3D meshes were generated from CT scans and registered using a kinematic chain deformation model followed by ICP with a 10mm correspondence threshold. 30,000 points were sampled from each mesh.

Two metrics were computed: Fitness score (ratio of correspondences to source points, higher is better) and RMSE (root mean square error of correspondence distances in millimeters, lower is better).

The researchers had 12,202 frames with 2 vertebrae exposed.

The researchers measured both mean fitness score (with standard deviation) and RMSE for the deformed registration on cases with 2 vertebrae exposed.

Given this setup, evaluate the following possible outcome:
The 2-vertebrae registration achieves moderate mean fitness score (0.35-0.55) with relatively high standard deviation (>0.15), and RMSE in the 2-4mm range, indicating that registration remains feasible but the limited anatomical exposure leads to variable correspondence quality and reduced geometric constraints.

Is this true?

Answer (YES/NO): NO